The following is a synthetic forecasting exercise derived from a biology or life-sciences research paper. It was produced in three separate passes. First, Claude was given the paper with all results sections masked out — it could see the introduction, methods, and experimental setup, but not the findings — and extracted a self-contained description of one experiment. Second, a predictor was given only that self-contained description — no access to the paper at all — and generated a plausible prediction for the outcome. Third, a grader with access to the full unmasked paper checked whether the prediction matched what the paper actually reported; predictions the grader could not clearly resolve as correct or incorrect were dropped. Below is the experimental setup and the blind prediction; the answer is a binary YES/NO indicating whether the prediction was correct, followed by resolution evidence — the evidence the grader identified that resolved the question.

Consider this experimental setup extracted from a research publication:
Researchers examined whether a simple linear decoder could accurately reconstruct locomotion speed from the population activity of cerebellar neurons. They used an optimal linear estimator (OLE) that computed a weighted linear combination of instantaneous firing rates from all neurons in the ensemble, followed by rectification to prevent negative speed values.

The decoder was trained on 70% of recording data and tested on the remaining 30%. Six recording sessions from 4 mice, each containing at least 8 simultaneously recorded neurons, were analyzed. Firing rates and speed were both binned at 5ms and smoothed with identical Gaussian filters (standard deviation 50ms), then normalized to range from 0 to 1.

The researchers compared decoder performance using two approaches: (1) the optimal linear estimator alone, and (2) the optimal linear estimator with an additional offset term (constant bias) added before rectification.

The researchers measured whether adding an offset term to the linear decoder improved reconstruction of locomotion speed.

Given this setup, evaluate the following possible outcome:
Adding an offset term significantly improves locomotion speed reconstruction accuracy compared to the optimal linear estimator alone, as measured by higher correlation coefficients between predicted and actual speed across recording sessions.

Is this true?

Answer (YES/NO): NO